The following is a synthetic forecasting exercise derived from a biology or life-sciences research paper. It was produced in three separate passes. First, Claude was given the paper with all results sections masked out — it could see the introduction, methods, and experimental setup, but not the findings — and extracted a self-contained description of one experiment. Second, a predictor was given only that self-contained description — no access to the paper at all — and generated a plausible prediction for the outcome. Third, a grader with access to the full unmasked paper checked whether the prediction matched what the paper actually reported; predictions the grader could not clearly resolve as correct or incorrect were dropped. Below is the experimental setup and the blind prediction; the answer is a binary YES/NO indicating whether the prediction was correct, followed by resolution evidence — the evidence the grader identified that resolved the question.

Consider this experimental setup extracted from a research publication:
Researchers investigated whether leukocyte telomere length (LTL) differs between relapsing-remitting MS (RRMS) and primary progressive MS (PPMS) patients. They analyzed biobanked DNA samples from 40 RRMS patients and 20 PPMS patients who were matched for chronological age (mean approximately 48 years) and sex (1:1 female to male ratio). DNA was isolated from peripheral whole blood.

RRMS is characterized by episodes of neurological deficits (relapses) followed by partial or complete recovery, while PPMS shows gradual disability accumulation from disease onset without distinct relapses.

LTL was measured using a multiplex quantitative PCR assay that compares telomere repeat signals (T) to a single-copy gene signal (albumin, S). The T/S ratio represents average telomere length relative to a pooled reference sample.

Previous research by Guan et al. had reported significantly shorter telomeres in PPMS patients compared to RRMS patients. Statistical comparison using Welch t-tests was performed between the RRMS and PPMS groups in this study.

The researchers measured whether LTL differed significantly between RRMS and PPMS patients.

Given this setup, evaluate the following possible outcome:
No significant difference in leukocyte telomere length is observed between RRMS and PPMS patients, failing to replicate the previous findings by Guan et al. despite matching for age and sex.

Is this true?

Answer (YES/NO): NO